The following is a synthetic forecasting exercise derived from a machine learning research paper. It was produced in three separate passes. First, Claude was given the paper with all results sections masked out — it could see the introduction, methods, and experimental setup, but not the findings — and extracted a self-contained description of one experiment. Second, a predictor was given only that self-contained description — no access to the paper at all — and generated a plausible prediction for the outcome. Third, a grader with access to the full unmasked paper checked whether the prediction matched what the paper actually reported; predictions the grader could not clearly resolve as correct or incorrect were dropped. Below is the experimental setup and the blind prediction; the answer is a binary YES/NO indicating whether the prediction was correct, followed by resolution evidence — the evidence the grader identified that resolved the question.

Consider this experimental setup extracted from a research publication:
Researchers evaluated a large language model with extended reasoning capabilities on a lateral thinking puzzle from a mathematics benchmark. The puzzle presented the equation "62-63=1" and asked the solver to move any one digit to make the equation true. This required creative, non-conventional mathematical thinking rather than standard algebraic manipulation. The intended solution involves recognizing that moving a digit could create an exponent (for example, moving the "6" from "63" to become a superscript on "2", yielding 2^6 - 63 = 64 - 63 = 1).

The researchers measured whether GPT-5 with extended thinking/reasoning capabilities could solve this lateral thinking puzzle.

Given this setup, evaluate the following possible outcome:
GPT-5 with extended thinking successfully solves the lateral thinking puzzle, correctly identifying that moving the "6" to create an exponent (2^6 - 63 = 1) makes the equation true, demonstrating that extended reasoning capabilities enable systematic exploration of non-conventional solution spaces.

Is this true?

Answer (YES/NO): NO